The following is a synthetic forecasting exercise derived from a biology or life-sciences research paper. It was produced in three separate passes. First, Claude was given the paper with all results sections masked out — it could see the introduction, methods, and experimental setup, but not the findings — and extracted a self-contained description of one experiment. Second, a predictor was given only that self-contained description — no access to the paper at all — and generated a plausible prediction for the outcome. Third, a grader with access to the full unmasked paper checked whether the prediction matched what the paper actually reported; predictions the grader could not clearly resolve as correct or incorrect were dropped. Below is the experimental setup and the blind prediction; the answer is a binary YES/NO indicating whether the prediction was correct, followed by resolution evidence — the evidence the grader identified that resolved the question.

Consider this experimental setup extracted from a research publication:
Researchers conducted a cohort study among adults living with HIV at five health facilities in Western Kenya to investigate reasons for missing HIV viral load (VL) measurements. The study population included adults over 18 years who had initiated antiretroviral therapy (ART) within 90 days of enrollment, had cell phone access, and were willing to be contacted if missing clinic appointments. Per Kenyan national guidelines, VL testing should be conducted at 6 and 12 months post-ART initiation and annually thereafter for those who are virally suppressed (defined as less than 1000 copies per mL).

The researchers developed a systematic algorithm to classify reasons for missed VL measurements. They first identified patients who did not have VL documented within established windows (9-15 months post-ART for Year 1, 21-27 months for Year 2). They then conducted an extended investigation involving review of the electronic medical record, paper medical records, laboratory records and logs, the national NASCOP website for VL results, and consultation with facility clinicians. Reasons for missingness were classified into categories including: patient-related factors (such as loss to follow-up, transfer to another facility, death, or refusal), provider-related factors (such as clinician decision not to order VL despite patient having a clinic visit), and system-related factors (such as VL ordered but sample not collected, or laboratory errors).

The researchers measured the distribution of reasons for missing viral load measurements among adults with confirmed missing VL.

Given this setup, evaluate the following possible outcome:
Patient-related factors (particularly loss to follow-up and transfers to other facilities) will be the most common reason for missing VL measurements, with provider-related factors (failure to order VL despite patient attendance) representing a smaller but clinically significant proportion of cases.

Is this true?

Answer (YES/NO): YES